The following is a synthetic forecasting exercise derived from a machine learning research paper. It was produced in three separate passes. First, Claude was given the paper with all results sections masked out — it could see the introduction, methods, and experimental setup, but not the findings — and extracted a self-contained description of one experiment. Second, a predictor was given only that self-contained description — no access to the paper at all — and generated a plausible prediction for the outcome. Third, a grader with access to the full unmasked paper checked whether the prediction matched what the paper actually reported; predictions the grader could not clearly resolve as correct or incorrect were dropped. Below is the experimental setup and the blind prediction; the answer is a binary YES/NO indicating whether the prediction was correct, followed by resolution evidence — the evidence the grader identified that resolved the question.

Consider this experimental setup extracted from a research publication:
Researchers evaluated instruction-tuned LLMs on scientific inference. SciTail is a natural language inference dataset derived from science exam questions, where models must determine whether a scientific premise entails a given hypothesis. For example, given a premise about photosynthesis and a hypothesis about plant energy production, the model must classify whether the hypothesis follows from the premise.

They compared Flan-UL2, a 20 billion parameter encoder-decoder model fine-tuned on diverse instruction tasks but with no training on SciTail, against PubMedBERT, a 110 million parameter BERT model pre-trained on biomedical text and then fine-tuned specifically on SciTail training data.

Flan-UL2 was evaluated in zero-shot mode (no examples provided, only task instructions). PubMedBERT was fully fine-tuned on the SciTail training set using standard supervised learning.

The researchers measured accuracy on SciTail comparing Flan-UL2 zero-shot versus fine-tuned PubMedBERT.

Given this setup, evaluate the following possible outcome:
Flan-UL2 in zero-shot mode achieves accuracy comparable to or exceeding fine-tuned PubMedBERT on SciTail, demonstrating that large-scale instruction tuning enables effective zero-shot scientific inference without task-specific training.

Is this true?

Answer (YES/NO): YES